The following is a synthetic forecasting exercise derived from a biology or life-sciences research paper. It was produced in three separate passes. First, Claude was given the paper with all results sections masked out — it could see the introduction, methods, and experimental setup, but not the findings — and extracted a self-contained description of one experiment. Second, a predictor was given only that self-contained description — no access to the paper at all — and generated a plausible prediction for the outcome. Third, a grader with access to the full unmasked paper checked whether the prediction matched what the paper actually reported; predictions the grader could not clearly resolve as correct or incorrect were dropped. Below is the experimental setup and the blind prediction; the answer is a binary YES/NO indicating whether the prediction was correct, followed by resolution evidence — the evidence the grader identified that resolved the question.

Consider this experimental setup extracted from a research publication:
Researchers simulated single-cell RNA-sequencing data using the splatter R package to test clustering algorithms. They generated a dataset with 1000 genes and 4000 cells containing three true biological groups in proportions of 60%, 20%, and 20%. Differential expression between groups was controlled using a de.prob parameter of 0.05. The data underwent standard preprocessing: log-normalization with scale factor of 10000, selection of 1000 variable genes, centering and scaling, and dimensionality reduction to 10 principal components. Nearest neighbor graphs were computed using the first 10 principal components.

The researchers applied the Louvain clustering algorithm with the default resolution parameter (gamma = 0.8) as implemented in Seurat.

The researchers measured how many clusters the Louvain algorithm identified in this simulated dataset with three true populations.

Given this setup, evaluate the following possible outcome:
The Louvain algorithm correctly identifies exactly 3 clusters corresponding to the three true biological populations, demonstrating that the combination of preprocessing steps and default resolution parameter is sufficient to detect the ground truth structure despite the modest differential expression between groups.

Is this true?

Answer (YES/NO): NO